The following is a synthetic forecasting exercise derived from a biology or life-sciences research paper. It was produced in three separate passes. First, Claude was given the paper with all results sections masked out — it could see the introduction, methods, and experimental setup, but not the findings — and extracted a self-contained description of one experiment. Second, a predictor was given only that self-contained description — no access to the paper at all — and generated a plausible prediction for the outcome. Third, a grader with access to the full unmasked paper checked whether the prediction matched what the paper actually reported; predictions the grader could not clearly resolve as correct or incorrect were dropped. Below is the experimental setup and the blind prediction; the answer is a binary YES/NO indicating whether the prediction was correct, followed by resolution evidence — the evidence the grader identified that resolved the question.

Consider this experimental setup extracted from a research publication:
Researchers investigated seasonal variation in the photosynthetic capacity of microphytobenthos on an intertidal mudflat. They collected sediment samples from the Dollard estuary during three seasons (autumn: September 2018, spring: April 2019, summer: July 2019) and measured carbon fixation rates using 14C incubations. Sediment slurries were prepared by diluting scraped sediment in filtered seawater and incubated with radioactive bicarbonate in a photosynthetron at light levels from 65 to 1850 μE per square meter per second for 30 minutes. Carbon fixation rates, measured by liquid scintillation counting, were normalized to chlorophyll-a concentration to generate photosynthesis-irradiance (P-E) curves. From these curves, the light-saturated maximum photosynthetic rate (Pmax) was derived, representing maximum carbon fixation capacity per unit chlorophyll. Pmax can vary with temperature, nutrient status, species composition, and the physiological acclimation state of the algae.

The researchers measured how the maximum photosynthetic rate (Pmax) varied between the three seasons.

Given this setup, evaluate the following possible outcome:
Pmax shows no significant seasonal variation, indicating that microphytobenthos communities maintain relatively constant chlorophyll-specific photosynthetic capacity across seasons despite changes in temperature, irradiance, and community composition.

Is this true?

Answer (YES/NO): NO